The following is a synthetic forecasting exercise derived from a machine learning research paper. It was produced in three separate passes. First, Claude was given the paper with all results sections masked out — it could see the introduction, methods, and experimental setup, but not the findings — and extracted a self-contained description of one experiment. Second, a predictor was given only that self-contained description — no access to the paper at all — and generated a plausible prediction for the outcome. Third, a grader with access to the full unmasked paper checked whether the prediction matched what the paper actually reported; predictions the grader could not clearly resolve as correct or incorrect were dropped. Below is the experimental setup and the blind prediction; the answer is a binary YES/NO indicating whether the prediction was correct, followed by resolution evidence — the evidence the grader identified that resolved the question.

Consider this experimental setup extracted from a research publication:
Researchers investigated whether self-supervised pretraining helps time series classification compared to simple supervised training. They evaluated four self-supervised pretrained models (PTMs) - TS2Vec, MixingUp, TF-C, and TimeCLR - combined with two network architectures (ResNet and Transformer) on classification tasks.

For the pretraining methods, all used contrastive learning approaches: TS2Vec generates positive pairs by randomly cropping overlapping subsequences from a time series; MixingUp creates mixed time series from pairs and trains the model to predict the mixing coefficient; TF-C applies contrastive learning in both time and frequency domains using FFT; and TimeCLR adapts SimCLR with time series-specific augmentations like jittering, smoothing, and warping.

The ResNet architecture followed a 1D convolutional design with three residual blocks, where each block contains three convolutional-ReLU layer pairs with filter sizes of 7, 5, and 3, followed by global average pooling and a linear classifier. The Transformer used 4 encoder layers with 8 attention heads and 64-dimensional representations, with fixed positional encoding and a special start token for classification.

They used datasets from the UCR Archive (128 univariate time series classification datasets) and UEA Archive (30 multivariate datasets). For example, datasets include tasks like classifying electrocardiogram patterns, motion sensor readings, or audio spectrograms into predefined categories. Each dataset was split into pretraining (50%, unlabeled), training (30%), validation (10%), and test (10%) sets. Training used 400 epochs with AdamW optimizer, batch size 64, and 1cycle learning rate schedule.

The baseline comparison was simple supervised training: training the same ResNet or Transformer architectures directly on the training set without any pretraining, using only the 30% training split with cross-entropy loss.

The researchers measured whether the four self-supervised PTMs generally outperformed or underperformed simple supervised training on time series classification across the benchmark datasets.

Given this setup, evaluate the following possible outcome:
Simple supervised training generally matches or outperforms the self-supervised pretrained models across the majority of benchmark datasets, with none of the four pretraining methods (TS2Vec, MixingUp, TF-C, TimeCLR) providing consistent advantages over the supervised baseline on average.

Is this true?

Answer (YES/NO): YES